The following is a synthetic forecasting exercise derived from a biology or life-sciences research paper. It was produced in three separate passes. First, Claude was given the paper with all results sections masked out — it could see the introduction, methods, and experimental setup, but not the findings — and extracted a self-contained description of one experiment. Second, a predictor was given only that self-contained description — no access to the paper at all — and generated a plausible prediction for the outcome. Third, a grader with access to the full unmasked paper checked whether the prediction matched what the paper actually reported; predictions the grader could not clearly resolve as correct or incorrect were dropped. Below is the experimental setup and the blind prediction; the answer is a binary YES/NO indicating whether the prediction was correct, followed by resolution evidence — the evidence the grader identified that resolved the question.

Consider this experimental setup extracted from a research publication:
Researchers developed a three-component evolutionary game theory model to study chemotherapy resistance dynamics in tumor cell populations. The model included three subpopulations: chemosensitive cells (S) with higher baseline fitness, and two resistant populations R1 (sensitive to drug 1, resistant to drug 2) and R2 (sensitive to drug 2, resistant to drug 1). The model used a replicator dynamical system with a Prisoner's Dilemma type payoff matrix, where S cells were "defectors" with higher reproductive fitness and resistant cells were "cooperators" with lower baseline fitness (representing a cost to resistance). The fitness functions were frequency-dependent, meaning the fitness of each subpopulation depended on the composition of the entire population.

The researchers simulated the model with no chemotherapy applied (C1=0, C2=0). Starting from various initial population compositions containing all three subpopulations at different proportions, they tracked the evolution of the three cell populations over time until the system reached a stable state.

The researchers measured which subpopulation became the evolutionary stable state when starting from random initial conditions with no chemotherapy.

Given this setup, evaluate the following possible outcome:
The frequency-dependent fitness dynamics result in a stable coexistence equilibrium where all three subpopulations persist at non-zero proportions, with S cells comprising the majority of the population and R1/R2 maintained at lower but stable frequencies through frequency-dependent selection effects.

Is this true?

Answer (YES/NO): NO